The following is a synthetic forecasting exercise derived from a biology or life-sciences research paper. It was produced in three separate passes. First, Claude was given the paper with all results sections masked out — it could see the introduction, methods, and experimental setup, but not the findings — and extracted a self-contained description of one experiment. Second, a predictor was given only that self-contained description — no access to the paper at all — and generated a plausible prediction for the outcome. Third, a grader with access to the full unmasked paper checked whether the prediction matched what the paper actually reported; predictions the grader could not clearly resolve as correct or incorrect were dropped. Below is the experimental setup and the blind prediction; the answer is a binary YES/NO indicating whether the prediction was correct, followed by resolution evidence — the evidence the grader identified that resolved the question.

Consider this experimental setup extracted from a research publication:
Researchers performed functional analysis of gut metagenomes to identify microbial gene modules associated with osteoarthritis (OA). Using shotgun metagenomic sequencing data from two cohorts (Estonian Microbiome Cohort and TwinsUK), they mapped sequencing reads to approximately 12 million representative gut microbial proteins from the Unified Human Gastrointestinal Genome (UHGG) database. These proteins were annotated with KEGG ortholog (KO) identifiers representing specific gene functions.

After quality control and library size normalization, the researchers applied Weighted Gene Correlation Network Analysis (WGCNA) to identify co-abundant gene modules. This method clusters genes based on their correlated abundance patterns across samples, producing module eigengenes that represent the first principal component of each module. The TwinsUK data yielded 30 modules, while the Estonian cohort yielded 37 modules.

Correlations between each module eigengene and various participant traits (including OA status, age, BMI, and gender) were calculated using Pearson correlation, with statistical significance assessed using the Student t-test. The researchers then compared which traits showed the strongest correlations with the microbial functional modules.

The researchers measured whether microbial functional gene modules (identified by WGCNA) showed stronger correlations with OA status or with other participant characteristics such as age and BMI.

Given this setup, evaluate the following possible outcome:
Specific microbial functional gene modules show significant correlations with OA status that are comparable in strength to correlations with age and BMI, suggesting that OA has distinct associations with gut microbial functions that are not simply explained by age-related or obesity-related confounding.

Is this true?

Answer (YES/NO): NO